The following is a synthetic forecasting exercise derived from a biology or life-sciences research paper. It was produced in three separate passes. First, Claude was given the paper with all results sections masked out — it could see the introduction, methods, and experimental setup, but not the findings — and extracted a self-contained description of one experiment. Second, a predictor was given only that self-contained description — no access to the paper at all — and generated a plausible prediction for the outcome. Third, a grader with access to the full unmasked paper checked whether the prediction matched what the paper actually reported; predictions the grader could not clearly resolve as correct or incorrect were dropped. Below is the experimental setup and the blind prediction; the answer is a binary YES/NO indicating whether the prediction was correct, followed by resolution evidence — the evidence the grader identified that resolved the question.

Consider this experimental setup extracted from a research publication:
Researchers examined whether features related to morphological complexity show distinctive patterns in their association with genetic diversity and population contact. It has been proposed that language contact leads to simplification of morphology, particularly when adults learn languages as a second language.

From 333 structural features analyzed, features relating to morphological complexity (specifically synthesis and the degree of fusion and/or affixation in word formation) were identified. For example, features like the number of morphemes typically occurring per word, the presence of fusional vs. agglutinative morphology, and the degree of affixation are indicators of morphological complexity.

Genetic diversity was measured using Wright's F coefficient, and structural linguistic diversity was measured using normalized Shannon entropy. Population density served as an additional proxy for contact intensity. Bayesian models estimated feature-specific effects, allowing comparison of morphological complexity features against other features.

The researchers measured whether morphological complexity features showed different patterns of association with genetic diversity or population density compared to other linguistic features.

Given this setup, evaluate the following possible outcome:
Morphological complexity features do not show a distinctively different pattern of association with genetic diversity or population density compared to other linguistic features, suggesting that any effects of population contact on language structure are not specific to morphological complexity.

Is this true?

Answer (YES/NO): YES